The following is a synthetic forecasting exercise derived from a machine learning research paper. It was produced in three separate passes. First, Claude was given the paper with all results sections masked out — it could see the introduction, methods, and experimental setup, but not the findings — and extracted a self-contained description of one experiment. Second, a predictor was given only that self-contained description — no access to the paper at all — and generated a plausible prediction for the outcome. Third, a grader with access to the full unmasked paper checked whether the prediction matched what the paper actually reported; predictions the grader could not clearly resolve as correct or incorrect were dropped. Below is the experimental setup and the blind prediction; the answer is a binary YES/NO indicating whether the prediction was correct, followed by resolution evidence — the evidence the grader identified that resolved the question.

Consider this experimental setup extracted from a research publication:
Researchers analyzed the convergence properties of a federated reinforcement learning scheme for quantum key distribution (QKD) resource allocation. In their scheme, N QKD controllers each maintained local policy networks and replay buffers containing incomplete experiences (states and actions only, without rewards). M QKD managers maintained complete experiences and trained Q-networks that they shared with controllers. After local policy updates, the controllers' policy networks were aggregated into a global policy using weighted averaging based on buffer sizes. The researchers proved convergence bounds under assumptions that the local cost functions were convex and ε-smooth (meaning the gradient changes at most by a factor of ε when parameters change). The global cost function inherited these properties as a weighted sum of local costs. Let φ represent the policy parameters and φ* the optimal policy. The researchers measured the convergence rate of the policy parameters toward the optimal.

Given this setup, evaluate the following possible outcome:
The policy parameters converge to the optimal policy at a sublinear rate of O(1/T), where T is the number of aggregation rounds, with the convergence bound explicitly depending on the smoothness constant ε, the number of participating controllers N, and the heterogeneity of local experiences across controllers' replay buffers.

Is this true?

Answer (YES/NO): NO